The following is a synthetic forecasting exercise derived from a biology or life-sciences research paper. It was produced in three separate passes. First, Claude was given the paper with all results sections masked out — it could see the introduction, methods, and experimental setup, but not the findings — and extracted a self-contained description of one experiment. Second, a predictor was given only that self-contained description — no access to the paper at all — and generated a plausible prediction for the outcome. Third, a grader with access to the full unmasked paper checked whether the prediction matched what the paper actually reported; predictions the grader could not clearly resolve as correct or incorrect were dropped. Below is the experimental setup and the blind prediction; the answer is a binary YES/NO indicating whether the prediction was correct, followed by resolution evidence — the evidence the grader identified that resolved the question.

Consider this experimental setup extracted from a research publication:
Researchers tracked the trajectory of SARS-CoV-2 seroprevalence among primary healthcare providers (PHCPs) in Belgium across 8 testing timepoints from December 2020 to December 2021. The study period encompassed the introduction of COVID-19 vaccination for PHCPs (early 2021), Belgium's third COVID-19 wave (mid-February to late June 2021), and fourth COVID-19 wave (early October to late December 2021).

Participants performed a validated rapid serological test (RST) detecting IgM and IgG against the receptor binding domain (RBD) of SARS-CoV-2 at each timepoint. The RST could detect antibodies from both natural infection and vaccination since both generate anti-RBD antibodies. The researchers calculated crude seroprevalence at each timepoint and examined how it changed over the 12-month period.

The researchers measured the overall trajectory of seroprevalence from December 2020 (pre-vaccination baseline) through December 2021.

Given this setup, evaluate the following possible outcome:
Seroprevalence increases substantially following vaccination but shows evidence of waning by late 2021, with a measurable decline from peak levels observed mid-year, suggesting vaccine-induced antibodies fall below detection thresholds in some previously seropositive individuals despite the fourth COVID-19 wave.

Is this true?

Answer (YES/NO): NO